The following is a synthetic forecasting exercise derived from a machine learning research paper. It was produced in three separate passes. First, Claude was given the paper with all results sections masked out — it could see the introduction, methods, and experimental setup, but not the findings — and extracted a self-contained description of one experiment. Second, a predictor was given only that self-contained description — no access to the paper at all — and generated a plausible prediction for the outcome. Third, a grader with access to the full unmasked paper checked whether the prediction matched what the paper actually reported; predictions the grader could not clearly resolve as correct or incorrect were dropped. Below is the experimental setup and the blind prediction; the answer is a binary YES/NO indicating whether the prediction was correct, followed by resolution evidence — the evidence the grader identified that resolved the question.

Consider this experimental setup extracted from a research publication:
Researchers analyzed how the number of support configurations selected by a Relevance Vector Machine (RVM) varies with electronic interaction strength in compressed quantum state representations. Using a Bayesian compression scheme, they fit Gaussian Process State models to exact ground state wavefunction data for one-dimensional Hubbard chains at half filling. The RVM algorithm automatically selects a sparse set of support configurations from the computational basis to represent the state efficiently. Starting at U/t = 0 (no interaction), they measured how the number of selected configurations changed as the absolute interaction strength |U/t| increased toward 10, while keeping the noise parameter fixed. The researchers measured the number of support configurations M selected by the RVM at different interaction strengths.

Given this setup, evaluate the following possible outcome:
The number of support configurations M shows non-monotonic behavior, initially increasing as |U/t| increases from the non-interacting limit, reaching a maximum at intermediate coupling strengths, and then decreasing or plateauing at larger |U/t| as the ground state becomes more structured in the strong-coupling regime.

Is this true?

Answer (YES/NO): NO